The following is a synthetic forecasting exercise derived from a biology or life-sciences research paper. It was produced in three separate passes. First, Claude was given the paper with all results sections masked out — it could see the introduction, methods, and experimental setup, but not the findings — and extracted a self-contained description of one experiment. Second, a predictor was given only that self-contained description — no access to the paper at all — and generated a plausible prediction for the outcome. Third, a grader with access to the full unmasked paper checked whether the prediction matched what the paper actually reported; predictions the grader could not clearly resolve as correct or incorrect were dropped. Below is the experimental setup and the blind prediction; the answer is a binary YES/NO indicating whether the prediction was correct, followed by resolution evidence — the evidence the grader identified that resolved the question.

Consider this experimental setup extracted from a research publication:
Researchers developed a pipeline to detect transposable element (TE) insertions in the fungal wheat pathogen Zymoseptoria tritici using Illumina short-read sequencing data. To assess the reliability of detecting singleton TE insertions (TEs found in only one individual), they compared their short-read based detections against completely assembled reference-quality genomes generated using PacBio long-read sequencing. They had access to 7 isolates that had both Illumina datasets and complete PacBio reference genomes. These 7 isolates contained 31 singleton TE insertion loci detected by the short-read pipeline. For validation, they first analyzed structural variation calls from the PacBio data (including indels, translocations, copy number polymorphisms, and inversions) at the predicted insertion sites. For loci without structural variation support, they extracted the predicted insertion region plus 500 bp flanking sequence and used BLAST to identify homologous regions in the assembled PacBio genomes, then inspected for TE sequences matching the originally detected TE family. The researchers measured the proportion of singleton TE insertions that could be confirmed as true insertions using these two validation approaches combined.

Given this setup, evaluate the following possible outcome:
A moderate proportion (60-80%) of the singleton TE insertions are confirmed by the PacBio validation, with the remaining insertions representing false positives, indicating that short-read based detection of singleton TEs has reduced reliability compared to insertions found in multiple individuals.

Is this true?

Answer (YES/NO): YES